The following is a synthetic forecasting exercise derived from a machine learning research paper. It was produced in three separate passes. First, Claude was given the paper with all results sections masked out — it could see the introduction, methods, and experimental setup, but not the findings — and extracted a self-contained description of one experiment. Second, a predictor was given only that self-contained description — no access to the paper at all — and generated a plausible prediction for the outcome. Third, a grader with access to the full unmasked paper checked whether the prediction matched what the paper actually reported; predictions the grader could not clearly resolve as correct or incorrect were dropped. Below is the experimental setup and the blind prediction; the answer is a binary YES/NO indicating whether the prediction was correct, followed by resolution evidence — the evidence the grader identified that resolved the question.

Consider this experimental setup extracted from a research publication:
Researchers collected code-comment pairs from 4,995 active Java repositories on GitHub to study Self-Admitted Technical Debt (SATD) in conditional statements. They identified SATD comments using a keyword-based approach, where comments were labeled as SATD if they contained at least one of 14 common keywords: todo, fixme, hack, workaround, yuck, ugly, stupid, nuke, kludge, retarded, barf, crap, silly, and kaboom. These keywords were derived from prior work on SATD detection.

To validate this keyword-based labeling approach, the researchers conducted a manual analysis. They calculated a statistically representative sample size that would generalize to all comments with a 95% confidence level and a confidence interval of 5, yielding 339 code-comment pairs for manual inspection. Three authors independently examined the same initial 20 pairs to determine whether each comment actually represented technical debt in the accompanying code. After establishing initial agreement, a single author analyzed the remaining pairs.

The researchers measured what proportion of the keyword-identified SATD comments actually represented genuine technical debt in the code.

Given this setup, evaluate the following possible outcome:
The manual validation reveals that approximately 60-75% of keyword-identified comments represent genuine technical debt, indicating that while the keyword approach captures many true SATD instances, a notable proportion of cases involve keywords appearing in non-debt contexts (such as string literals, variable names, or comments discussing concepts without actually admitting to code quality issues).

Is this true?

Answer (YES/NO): NO